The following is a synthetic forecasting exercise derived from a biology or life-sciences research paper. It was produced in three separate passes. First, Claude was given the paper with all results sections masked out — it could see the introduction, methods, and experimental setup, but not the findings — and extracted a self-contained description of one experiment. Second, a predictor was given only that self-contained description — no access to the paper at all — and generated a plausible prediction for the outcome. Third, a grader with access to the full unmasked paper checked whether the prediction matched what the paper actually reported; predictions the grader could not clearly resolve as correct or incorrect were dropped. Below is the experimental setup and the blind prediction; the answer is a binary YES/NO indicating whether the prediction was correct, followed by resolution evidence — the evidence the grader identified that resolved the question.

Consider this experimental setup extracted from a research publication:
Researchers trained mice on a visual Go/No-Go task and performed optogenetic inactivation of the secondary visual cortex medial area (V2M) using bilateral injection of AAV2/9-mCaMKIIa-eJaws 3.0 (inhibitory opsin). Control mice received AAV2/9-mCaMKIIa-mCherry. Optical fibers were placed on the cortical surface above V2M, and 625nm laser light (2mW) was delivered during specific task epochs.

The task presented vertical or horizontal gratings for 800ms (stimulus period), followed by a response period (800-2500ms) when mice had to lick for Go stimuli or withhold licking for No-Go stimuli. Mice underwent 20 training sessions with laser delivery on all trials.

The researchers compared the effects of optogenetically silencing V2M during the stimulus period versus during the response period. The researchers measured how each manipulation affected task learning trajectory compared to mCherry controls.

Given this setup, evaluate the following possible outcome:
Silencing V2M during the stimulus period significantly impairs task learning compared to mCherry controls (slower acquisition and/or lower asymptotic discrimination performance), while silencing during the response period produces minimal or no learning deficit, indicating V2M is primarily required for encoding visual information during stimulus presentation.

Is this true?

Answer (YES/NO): YES